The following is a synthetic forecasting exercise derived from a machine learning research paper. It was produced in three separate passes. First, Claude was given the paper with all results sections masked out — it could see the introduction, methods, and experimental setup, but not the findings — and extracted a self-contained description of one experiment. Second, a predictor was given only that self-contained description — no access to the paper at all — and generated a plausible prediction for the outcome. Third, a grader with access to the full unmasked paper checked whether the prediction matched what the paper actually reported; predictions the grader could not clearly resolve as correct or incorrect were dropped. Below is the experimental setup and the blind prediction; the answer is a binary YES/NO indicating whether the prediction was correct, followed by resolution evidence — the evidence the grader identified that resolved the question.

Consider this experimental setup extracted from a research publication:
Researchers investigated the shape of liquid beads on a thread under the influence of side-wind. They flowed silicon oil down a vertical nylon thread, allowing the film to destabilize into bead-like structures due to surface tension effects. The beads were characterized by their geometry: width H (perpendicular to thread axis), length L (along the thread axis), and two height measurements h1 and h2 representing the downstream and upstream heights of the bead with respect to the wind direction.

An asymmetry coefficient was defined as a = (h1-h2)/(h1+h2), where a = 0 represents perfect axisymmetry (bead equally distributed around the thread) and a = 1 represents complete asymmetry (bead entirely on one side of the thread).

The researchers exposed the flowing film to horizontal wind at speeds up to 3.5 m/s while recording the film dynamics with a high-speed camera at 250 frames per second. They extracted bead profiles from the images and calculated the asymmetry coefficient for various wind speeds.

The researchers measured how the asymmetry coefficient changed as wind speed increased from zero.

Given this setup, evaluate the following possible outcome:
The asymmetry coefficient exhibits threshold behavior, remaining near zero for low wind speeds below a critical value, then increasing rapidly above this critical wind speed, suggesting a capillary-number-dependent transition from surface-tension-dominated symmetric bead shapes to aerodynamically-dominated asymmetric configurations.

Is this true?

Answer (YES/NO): NO